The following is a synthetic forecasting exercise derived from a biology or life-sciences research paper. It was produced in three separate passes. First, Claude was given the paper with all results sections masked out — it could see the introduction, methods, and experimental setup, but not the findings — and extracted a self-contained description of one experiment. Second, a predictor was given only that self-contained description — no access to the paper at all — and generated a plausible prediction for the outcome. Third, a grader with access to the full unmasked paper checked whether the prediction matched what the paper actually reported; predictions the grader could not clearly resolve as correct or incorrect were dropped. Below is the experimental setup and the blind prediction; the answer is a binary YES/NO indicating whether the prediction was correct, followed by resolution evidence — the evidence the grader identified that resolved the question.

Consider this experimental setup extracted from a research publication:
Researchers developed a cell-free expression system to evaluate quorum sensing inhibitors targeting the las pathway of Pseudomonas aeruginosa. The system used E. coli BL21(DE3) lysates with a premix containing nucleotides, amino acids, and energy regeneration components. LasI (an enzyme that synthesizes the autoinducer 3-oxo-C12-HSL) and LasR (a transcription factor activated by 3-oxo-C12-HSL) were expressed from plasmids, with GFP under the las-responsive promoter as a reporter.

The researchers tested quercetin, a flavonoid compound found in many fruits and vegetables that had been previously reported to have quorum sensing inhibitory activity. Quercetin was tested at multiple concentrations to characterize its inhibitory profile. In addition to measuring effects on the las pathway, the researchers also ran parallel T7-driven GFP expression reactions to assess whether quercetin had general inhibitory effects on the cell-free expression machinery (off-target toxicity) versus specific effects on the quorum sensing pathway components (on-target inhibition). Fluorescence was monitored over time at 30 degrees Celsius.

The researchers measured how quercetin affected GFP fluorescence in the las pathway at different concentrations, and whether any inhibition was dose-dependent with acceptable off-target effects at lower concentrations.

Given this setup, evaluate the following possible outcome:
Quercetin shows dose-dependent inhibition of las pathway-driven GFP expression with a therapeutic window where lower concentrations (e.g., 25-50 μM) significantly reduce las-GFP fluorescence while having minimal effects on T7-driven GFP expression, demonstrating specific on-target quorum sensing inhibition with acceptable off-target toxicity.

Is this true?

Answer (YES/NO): NO